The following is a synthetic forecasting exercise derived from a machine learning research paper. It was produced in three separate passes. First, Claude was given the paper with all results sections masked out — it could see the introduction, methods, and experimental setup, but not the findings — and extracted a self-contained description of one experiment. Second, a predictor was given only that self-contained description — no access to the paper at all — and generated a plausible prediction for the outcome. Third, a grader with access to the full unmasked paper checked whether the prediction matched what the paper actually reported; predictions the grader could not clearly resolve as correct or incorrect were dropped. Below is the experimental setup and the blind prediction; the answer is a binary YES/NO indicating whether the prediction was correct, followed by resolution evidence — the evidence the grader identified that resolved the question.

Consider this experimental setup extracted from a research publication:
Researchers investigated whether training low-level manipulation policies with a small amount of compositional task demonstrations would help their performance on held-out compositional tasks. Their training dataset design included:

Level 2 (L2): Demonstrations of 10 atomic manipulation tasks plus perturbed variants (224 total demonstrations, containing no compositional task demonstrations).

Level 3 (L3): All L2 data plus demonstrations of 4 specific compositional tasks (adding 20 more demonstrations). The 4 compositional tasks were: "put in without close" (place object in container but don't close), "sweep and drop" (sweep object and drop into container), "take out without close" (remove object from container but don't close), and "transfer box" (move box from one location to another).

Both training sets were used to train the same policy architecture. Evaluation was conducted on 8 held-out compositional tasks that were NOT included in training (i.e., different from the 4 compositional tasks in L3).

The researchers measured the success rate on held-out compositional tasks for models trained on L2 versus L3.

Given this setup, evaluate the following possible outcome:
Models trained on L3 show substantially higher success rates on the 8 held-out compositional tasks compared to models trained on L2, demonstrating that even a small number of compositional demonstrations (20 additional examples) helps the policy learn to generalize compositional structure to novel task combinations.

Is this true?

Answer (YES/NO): NO